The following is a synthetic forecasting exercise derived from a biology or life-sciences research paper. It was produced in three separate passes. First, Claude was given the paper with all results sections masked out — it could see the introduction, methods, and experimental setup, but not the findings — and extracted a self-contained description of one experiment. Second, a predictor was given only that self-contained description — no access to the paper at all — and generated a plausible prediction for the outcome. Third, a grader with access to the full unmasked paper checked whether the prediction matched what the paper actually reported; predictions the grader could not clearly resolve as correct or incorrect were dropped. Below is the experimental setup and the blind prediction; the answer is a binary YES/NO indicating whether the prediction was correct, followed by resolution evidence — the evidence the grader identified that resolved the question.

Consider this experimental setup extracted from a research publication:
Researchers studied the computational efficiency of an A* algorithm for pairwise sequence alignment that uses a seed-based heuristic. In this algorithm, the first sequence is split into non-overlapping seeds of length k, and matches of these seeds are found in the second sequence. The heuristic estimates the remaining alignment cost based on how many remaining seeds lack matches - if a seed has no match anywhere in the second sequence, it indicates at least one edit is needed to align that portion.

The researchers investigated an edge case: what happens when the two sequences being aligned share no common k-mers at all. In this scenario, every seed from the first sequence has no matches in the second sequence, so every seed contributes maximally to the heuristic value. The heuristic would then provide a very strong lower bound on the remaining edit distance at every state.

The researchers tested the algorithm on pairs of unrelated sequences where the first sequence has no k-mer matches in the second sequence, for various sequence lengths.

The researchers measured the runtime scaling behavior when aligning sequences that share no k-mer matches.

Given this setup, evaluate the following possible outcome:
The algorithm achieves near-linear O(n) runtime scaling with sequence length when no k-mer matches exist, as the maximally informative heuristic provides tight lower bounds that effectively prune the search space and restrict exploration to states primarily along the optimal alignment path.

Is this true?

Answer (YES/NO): YES